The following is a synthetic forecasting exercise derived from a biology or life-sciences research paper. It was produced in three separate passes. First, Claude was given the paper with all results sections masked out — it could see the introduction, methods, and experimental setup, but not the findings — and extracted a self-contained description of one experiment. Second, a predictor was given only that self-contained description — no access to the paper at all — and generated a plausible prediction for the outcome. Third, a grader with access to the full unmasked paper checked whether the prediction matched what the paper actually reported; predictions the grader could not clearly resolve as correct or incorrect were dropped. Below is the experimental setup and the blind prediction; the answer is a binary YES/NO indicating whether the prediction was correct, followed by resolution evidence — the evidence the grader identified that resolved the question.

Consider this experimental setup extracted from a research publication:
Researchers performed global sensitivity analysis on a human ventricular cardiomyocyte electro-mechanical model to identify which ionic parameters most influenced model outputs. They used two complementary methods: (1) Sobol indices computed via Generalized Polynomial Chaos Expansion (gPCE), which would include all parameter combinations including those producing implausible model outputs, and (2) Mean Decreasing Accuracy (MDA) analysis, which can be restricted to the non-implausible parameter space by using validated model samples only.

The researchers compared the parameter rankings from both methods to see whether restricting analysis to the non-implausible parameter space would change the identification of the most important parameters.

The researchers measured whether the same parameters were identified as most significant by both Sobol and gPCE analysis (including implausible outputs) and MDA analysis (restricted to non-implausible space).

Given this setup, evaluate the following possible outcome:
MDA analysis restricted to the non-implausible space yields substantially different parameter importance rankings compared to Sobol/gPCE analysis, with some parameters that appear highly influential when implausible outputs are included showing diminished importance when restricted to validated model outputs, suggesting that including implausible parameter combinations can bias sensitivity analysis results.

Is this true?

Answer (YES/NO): YES